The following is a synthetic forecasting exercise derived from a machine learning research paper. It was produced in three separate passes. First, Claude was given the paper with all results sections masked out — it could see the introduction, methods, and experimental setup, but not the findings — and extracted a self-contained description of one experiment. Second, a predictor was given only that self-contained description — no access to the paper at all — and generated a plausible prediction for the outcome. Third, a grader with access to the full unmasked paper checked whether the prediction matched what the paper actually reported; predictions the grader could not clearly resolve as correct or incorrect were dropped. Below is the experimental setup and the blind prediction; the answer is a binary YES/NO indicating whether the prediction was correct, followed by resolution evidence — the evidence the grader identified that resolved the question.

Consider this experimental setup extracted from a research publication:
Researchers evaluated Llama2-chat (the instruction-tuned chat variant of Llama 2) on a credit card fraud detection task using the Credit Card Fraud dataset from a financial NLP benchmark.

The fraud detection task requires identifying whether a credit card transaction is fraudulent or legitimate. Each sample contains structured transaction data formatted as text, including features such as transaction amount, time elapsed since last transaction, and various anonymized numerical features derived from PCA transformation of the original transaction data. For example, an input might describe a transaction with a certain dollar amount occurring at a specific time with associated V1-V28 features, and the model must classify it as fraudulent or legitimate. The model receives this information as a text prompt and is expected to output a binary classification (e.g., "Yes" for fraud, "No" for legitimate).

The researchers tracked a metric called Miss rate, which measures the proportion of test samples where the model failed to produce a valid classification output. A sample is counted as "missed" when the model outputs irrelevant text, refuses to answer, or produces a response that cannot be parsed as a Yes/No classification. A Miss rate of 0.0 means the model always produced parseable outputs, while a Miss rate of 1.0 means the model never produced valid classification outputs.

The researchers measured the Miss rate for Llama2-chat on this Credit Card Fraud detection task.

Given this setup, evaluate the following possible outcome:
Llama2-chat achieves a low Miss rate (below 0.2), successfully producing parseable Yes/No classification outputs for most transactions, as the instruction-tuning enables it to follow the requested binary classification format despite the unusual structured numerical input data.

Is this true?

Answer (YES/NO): NO